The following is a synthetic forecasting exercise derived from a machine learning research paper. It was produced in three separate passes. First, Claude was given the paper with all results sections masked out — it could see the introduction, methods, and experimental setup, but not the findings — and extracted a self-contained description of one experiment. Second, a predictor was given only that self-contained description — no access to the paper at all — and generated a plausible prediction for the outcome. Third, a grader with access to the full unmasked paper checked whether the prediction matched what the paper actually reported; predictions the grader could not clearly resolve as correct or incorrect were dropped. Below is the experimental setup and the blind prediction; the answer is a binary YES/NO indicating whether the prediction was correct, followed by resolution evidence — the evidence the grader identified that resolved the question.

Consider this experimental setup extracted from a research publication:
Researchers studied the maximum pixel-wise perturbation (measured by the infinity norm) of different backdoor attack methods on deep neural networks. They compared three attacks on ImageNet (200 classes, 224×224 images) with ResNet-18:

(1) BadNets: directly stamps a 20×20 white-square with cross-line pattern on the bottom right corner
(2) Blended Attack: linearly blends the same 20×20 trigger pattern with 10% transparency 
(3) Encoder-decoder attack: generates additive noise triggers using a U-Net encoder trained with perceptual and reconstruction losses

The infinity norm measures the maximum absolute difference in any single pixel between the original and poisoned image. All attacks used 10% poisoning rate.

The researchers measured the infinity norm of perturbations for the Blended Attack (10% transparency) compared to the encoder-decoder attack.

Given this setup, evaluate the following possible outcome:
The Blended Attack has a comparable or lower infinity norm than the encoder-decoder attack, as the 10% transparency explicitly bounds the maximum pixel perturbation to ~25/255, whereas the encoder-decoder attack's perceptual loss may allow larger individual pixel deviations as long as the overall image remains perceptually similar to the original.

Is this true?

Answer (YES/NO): YES